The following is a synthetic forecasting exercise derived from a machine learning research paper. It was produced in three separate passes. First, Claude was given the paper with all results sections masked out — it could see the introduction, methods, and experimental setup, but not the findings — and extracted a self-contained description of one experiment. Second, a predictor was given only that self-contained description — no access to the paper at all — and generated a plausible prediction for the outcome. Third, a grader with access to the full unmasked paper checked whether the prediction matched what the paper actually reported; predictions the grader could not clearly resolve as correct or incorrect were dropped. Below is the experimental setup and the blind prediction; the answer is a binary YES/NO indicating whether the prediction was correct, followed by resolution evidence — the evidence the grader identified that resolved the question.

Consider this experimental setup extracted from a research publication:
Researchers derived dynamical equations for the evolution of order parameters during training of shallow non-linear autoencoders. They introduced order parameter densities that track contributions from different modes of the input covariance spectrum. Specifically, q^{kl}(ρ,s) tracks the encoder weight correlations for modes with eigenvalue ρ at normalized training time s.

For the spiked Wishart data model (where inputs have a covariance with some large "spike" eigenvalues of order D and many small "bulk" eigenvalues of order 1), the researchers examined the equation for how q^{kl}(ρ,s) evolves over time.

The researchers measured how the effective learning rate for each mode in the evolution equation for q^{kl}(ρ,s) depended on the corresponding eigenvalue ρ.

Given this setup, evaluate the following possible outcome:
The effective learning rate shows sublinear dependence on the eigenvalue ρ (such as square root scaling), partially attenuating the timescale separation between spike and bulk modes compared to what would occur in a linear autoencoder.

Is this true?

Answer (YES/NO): NO